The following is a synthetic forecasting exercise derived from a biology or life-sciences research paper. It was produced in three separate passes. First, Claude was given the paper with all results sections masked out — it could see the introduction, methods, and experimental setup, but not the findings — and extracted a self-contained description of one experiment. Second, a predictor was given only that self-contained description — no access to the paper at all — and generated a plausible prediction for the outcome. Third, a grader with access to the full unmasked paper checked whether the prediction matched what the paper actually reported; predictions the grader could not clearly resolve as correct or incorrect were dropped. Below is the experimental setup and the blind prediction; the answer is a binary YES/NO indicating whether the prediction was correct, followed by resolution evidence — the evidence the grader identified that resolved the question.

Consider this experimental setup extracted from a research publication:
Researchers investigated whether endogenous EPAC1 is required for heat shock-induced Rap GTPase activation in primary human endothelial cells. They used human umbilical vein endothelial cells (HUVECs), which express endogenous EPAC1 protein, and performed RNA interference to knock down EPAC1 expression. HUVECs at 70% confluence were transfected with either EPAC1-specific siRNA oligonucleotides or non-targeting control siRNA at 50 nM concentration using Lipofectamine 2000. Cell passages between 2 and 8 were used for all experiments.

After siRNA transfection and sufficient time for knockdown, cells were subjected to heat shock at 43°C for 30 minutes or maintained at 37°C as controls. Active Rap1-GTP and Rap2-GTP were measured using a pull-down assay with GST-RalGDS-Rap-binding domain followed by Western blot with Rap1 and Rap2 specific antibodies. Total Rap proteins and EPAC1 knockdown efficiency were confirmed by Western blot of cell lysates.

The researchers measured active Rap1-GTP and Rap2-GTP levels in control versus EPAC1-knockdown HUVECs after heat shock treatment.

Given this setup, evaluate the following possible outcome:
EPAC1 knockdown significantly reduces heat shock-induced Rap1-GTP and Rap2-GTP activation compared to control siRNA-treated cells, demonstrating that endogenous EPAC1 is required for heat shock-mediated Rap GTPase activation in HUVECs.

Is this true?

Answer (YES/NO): YES